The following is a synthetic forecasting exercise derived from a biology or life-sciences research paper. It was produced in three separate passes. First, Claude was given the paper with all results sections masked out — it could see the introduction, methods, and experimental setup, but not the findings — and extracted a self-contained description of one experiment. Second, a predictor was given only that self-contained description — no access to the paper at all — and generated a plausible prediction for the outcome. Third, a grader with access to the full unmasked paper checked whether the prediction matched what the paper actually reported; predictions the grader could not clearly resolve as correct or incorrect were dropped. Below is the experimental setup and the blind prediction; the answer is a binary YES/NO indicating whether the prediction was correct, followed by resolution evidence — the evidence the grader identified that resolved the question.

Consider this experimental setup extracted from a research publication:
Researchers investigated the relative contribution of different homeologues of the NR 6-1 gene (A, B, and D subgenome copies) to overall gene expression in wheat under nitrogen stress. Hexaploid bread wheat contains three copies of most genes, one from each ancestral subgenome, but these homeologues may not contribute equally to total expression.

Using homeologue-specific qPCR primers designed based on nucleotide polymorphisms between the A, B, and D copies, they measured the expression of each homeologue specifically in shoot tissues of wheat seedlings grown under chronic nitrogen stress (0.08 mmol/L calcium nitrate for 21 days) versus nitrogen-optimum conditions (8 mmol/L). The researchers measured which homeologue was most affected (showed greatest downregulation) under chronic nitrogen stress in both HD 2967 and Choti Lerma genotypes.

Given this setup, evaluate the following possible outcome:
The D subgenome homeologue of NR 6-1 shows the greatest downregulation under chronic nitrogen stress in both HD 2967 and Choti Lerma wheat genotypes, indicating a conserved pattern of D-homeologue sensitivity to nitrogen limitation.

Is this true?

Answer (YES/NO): YES